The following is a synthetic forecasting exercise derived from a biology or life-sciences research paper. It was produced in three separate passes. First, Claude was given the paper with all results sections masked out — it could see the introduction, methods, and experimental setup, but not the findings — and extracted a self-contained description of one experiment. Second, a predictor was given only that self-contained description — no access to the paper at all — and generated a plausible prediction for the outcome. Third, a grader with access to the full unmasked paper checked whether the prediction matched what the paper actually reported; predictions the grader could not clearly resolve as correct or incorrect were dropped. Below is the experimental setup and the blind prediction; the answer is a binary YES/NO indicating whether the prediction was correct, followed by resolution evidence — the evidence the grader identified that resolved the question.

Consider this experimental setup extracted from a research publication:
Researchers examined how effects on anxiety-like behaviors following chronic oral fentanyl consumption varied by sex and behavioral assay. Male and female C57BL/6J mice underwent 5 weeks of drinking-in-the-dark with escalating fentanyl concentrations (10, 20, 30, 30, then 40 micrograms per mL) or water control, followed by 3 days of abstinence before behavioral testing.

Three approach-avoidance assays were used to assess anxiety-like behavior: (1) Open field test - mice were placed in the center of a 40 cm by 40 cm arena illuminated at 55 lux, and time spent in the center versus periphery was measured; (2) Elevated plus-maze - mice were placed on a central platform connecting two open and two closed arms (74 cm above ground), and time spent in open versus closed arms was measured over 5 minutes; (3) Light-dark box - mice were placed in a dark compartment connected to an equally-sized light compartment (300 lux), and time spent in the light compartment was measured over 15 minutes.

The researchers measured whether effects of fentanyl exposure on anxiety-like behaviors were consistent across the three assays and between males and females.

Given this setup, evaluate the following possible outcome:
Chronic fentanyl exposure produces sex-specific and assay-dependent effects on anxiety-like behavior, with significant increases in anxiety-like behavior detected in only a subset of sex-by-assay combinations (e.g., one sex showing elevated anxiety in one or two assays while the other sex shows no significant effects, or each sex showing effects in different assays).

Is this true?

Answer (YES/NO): YES